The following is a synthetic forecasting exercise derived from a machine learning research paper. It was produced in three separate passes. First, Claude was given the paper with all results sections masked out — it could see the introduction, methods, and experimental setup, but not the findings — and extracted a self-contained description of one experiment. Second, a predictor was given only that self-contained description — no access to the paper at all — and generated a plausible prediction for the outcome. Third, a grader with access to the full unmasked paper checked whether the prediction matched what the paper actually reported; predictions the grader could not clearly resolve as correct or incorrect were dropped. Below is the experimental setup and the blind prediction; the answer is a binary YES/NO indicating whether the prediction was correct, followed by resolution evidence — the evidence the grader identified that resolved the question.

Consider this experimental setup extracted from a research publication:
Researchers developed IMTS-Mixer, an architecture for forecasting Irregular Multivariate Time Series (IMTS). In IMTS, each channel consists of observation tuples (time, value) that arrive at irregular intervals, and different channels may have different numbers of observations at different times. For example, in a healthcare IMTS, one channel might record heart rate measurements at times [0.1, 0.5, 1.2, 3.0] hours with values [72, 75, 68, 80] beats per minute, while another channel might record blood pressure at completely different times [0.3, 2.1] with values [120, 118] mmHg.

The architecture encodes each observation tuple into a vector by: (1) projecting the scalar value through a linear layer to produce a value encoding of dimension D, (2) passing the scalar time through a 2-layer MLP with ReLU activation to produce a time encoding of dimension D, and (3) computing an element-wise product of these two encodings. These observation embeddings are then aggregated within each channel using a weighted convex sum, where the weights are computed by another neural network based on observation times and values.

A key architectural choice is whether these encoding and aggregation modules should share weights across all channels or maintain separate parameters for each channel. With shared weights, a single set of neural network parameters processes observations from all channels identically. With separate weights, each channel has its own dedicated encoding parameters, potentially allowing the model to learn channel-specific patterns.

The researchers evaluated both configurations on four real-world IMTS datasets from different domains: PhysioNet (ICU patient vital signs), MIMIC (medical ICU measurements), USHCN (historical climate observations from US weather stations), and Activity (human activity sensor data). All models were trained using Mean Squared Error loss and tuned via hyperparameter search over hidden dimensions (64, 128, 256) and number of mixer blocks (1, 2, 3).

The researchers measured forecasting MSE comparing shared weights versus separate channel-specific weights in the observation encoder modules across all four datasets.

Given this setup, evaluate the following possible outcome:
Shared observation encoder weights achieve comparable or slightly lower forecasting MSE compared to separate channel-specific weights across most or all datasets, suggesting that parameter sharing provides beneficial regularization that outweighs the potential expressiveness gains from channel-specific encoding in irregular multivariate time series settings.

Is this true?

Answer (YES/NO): YES